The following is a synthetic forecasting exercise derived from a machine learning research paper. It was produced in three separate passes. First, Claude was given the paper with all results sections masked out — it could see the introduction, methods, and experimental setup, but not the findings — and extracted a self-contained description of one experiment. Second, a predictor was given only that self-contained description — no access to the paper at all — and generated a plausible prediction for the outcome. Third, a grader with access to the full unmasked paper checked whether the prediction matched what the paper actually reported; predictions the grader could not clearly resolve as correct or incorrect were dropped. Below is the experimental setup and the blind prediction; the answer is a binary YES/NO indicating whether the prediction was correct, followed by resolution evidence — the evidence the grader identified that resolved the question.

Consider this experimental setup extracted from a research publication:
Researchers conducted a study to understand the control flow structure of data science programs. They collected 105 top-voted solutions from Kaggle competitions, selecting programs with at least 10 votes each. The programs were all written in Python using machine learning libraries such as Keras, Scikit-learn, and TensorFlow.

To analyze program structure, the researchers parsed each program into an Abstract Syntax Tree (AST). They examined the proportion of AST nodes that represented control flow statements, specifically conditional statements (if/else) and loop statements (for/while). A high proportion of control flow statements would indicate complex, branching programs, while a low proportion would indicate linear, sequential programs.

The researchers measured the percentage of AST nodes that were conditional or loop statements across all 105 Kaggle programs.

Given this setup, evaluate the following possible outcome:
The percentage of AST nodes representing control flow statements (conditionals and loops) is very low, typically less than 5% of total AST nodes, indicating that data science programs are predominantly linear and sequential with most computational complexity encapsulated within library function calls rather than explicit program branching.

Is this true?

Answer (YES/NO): YES